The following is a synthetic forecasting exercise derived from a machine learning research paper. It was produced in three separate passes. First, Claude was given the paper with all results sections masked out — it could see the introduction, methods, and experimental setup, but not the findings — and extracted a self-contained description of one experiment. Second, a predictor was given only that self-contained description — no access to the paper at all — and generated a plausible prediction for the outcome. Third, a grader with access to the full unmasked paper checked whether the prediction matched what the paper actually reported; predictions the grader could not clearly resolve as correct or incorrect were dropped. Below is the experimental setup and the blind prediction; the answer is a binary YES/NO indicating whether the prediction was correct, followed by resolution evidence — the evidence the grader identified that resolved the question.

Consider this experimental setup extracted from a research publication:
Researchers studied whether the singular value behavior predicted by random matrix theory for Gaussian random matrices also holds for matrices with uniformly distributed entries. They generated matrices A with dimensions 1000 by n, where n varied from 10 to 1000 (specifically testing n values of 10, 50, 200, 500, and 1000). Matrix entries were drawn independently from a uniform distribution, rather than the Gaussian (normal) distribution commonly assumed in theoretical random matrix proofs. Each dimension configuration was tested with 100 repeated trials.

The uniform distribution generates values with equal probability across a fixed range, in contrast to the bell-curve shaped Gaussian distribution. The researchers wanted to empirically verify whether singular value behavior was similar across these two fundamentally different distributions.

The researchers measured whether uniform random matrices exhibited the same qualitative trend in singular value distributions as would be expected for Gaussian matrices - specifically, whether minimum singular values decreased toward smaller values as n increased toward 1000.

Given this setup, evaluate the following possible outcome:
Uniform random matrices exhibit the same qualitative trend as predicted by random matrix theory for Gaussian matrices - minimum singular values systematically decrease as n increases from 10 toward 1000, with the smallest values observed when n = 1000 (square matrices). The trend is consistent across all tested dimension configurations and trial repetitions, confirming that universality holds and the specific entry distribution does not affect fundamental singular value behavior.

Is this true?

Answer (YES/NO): YES